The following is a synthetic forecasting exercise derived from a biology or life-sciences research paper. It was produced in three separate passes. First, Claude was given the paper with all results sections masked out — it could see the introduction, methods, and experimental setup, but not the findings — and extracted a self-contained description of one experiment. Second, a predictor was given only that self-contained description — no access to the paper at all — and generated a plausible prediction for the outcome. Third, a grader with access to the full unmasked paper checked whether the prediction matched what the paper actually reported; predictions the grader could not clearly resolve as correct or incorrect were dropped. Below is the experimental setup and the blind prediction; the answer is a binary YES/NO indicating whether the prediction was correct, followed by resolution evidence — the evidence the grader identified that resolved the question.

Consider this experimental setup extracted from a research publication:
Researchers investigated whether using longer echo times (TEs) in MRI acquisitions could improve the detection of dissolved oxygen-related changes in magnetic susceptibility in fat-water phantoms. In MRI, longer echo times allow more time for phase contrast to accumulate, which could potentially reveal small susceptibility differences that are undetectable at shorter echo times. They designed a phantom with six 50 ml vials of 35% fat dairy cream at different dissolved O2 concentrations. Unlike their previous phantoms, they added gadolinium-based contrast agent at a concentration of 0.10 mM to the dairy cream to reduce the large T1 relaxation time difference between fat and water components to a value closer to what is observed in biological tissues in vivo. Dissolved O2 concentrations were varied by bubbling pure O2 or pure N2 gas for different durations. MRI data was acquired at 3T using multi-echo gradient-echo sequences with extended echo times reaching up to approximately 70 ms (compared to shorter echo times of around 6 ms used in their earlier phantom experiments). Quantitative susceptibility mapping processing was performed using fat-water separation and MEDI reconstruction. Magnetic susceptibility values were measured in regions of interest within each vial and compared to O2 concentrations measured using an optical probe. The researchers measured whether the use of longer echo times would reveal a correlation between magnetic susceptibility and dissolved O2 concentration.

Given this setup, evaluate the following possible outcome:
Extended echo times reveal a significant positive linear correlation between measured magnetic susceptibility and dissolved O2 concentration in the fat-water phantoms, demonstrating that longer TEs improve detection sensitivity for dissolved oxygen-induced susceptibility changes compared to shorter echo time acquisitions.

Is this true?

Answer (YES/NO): NO